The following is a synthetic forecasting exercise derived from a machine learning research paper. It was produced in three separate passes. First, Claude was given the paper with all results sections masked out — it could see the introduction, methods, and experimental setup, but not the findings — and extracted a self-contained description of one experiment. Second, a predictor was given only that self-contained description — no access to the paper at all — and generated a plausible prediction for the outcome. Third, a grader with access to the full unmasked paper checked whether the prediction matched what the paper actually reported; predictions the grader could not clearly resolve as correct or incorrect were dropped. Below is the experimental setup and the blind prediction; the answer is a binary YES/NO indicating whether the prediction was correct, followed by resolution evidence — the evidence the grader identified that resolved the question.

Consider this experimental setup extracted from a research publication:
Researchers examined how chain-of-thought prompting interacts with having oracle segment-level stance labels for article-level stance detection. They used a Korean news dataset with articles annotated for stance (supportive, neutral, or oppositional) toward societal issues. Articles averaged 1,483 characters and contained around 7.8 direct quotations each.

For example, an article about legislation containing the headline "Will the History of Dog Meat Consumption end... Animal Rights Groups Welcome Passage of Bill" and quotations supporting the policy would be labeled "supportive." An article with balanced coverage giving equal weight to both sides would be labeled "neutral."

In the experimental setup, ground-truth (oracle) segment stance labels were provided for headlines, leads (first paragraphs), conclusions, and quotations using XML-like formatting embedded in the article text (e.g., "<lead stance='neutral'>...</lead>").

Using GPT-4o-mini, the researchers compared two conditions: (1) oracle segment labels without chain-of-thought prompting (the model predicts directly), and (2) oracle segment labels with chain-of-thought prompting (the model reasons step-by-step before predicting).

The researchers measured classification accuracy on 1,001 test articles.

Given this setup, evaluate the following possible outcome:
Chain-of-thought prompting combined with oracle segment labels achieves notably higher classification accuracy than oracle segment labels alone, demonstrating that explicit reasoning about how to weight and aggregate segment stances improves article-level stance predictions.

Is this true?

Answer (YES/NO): NO